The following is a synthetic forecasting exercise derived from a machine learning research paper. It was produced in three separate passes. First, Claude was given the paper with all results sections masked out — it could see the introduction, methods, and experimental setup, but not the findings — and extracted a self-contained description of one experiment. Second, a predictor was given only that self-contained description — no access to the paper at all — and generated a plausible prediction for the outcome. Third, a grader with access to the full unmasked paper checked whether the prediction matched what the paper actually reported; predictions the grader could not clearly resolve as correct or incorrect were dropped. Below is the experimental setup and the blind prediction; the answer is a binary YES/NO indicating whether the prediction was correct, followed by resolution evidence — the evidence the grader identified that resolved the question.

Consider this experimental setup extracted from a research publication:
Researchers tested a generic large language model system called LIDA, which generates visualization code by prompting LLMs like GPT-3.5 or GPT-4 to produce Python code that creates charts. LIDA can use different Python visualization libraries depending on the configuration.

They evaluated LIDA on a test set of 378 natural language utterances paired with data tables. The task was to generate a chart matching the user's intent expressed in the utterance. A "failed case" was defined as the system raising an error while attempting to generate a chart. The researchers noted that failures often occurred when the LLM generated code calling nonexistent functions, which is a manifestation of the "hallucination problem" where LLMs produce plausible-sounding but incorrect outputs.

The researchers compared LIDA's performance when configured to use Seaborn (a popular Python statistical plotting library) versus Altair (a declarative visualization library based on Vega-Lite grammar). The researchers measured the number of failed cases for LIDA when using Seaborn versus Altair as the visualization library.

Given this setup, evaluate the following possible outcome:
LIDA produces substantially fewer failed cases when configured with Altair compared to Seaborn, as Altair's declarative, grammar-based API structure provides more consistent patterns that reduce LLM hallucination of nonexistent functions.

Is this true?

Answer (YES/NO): NO